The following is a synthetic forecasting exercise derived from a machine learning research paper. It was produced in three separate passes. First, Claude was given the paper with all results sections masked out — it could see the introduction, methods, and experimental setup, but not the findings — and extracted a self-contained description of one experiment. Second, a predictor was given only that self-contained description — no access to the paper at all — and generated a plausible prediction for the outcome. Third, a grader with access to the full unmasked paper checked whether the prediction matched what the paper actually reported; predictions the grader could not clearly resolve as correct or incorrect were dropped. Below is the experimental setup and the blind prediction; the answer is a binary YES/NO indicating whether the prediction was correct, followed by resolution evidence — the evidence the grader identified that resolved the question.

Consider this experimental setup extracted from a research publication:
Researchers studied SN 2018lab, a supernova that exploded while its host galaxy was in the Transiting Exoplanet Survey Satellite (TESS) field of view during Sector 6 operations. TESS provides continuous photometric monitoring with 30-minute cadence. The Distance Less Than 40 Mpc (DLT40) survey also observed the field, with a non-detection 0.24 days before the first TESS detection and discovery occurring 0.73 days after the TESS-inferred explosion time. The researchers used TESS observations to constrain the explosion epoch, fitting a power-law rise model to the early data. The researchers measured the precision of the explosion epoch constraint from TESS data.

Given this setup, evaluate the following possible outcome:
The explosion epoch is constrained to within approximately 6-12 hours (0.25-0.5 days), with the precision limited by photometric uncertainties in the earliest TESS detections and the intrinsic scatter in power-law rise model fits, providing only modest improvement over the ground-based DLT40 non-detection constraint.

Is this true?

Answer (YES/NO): NO